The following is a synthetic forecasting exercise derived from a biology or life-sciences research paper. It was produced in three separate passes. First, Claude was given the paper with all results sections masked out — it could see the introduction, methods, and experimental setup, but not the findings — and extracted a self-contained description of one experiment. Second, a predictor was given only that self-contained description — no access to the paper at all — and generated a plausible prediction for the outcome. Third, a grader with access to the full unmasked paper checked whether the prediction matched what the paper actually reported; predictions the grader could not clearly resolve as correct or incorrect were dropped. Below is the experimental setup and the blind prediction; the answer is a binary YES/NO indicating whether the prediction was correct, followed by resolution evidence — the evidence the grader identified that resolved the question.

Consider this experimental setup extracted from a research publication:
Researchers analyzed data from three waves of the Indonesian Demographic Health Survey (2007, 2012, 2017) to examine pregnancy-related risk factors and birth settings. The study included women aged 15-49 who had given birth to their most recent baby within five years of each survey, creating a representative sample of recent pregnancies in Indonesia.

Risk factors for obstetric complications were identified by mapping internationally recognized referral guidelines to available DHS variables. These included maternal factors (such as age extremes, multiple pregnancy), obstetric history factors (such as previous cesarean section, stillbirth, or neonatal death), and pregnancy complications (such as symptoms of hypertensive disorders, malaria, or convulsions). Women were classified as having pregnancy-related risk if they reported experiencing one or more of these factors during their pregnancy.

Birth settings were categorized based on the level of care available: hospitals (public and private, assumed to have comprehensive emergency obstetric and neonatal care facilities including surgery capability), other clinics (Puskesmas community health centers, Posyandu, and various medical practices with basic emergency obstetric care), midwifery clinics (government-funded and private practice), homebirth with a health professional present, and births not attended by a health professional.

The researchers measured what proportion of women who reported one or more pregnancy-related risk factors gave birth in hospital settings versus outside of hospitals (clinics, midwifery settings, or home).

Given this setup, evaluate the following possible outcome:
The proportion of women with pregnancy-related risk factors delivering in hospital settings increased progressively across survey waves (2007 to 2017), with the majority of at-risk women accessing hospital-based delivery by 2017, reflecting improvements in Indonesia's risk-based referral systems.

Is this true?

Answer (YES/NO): NO